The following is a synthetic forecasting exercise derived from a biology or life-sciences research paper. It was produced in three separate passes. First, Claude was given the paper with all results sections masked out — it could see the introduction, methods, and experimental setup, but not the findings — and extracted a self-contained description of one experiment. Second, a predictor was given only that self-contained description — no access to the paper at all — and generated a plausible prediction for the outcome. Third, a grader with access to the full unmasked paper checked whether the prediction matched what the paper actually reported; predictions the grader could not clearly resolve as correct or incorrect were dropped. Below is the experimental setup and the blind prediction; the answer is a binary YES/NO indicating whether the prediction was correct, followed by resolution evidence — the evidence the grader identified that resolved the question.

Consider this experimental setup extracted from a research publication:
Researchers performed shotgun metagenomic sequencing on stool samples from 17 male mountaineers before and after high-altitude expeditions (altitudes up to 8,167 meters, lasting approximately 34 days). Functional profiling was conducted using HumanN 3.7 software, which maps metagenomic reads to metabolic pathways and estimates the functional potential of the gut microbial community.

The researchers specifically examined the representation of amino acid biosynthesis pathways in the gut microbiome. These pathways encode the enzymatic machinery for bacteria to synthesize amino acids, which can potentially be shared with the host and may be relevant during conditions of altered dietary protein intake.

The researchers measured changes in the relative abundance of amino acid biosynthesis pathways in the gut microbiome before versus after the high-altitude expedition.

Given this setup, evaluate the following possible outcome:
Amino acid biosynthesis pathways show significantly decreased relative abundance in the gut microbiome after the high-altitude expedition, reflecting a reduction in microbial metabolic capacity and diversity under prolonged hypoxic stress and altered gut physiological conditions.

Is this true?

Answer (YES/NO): NO